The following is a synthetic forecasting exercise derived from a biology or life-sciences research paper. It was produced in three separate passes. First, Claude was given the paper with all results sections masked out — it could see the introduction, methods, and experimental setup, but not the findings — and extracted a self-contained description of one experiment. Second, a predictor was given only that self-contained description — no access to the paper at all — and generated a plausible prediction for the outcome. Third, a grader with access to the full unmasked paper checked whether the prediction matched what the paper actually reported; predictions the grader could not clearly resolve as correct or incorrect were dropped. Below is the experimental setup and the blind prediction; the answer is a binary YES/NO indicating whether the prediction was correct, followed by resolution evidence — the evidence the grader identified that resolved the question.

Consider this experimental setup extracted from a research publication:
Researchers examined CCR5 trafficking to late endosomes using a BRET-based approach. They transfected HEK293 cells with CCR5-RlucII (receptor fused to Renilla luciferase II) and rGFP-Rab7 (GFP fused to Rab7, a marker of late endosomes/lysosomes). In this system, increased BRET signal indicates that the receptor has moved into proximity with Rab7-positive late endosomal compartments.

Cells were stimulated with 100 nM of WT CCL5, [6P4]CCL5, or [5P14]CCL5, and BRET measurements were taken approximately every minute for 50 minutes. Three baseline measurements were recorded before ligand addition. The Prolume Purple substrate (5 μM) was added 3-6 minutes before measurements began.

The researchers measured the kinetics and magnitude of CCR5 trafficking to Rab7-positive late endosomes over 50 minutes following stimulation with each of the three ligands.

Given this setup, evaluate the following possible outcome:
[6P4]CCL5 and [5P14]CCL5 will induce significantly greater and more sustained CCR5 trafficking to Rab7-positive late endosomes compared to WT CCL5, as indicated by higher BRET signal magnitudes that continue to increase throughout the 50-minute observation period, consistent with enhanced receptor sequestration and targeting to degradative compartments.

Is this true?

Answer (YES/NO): YES